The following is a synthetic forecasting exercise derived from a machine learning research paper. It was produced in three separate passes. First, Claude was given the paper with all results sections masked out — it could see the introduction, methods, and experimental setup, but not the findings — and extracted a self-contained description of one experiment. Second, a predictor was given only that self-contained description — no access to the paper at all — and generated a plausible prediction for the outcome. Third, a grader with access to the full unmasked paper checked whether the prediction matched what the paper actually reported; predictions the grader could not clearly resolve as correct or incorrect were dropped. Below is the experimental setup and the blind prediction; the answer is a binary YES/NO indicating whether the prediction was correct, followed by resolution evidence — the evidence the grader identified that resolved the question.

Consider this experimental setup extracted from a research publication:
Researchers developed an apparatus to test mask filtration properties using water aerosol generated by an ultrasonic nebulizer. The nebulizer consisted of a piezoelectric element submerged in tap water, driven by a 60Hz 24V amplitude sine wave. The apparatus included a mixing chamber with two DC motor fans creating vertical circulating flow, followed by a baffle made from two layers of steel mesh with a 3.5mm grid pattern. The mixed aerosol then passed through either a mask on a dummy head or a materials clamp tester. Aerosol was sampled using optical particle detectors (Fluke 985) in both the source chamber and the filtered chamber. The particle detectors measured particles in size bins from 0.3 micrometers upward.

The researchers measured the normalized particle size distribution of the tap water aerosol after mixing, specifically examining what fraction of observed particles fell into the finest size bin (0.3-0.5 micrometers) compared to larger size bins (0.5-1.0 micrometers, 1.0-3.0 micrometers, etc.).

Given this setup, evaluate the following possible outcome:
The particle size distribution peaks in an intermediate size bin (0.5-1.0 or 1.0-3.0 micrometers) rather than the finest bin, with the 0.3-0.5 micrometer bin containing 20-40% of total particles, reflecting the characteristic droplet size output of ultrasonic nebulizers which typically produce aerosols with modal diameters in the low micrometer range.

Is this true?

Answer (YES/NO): NO